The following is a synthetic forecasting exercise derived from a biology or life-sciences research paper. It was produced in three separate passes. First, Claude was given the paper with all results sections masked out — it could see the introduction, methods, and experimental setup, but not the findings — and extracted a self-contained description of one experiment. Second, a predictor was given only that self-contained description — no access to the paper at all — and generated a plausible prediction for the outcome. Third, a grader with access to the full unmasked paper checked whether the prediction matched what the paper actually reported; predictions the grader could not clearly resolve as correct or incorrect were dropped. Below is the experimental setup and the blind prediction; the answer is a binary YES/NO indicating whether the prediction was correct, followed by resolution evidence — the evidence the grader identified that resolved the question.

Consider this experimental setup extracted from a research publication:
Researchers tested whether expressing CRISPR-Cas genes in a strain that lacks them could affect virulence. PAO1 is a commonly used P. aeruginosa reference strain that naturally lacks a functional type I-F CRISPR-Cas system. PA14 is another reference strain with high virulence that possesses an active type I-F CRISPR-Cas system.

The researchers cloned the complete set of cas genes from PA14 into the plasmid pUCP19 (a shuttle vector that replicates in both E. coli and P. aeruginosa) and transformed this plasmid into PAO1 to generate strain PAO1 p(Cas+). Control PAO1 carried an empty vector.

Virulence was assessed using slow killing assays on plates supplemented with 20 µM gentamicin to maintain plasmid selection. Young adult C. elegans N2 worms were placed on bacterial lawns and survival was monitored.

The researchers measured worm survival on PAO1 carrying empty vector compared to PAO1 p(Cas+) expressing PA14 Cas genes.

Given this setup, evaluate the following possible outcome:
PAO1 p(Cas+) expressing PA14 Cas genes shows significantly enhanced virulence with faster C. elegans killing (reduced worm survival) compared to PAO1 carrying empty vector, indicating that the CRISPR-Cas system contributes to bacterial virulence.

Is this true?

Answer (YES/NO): NO